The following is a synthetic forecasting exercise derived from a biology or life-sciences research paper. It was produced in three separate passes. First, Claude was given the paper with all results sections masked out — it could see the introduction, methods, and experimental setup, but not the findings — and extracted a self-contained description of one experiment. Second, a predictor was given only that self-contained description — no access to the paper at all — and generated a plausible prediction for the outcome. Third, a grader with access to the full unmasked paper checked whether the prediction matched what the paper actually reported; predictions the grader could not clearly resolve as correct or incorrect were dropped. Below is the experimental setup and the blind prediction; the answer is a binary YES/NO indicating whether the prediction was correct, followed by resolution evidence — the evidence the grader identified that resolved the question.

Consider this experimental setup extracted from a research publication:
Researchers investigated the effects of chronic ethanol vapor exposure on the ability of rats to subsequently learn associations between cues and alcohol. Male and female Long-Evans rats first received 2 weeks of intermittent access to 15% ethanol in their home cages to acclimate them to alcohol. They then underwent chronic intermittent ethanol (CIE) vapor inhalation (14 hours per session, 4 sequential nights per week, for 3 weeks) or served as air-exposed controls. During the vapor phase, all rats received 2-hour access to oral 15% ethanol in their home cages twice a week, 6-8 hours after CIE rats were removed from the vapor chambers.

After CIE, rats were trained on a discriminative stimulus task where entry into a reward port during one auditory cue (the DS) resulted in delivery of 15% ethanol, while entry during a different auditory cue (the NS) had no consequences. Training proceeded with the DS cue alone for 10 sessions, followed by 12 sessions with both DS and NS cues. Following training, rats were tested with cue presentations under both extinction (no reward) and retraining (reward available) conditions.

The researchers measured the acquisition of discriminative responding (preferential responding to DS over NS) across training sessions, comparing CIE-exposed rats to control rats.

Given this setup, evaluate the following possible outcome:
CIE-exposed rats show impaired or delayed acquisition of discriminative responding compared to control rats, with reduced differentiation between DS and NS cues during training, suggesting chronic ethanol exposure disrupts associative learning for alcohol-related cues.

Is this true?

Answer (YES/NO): NO